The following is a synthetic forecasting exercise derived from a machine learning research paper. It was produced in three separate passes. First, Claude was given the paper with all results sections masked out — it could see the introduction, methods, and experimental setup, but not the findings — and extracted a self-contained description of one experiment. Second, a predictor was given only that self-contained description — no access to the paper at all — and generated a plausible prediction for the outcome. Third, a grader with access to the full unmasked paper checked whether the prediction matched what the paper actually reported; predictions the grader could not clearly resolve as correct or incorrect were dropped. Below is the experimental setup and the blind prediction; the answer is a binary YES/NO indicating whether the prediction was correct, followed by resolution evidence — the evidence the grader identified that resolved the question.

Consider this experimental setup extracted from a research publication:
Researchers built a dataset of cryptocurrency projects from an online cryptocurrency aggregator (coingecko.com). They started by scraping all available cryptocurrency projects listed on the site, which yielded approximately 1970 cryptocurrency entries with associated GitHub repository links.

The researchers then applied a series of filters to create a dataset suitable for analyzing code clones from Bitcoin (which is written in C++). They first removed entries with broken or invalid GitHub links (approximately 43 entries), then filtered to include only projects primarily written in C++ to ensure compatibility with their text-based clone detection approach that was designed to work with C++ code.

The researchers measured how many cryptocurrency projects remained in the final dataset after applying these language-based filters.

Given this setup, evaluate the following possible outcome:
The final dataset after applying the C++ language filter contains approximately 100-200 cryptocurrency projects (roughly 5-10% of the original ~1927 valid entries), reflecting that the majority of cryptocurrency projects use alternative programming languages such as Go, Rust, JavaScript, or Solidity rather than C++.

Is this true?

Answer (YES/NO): NO